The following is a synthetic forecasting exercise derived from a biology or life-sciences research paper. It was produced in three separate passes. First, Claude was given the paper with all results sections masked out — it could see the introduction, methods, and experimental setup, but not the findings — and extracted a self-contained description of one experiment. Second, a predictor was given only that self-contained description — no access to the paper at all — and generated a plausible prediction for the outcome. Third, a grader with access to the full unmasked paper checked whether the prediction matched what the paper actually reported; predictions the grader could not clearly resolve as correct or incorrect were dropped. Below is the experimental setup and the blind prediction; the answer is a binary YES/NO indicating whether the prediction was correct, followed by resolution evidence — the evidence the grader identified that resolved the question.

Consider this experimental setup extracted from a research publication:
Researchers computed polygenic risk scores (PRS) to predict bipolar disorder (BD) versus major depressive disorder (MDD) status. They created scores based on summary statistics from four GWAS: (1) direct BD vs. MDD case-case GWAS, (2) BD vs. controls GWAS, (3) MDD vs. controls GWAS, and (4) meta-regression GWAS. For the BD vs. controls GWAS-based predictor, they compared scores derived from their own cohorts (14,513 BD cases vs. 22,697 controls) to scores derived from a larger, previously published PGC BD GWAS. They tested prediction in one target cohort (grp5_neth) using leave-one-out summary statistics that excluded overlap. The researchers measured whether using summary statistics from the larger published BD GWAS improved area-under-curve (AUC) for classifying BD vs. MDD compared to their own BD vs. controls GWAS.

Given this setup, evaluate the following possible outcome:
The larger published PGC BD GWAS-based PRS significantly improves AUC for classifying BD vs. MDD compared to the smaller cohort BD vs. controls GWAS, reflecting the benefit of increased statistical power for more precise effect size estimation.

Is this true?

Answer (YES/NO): YES